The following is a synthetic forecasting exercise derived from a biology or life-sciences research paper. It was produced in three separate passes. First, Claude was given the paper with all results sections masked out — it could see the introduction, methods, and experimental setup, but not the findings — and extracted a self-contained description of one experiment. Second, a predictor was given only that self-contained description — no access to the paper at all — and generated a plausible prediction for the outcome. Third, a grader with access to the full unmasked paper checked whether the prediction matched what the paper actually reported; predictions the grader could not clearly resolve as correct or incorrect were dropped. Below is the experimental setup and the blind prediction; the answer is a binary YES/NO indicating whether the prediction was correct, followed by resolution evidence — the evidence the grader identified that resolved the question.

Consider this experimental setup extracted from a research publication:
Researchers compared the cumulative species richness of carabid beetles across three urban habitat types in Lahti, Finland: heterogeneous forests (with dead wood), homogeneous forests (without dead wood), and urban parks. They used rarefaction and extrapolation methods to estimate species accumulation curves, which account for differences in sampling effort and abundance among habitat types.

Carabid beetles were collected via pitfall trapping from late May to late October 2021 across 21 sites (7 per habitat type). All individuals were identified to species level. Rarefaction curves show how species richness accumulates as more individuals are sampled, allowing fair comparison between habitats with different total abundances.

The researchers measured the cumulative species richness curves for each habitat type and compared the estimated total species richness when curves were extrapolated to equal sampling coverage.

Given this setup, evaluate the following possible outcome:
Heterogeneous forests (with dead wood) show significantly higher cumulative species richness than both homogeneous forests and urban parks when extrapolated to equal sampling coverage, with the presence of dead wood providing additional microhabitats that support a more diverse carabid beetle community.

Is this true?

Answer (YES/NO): NO